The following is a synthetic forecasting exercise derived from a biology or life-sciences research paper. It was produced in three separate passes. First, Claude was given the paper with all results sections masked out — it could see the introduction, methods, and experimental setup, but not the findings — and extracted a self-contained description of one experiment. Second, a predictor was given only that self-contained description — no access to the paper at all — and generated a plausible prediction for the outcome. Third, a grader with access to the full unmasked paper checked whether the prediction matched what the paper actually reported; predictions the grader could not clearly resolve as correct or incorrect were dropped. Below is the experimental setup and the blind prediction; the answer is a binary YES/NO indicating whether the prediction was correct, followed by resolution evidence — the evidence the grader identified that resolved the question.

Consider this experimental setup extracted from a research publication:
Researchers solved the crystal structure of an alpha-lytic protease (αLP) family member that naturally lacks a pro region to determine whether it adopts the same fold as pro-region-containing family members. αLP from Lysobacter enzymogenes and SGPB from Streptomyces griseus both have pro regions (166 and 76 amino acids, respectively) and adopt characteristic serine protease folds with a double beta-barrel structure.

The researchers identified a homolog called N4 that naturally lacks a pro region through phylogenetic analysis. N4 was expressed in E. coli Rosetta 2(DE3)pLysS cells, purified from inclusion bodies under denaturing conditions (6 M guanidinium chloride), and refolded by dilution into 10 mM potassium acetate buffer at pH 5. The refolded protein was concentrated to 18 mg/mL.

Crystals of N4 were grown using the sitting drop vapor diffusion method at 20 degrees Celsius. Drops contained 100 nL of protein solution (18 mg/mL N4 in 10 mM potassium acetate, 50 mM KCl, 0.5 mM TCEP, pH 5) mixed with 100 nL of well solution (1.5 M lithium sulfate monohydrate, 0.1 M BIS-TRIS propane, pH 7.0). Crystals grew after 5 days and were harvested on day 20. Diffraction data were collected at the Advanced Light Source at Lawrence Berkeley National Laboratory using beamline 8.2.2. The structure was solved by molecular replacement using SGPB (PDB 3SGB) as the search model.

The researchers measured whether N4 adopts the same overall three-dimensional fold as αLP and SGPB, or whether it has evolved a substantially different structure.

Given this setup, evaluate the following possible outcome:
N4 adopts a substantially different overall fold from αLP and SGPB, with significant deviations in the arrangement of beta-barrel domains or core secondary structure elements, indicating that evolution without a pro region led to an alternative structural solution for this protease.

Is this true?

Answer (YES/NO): NO